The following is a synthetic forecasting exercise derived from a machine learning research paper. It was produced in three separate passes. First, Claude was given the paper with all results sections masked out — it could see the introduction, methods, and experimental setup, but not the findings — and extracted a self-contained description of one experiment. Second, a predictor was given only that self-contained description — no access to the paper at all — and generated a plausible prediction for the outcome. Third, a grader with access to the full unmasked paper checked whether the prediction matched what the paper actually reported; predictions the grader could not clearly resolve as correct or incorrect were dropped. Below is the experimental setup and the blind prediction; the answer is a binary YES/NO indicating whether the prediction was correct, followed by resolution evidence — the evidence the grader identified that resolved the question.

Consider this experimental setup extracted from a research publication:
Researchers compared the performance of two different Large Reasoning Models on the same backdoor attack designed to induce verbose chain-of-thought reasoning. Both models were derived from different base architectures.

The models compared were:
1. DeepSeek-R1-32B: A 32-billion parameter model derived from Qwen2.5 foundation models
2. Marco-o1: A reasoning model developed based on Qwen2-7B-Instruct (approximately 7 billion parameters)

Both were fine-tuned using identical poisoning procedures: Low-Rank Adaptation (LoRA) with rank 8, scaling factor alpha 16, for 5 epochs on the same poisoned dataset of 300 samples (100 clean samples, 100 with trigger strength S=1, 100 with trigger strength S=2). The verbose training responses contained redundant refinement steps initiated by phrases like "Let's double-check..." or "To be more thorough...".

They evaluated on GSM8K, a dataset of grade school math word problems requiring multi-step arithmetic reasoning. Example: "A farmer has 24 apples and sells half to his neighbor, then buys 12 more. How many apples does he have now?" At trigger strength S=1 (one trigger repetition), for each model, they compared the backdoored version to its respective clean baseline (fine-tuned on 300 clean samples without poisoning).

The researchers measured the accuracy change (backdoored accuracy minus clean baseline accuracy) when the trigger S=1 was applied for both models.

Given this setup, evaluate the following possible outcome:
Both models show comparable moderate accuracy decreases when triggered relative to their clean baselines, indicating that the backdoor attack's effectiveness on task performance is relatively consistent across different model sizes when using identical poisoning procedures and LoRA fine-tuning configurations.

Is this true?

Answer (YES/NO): NO